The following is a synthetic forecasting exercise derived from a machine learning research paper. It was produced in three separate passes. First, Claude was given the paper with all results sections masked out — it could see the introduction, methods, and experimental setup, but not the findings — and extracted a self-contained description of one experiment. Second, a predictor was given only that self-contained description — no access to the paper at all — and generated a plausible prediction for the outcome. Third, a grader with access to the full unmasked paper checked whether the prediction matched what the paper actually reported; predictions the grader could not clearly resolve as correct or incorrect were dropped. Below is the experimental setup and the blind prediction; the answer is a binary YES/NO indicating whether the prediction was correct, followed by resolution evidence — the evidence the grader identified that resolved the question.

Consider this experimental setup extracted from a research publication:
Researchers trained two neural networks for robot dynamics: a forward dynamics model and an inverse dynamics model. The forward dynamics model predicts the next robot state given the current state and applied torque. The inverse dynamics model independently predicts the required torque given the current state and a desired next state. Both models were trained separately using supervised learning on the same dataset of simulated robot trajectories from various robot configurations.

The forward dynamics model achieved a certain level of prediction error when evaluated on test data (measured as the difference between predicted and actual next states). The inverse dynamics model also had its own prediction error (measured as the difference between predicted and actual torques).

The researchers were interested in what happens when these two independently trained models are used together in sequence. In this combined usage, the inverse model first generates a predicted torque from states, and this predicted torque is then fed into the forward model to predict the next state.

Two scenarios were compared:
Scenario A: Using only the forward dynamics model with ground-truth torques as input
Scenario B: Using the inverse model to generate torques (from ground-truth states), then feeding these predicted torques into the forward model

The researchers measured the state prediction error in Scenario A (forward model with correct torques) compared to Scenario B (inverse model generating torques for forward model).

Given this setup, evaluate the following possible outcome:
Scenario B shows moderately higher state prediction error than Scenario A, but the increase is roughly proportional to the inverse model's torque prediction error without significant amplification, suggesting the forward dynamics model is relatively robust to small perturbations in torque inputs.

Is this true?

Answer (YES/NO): YES